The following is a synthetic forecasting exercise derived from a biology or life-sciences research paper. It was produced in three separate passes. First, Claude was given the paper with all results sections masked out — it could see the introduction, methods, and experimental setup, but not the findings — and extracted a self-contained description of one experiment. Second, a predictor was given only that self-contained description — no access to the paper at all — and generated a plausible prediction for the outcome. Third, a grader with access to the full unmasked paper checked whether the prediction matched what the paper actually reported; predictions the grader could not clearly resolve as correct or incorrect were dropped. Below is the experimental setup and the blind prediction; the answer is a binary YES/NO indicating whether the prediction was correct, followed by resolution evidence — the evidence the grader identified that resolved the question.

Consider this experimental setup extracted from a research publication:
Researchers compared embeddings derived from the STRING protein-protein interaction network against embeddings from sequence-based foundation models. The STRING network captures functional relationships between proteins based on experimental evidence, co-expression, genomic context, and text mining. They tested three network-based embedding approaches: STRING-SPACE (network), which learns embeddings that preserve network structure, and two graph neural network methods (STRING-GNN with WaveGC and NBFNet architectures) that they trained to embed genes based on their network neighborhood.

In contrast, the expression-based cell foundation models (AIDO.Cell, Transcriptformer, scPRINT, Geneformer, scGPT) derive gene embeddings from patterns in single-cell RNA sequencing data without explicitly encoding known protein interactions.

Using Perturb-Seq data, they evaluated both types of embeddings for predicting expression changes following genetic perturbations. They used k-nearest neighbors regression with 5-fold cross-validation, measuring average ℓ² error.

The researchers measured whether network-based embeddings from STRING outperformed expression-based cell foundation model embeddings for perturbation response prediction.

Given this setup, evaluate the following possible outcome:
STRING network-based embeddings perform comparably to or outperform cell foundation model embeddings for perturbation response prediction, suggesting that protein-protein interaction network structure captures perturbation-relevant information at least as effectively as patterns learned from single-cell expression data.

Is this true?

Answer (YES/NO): YES